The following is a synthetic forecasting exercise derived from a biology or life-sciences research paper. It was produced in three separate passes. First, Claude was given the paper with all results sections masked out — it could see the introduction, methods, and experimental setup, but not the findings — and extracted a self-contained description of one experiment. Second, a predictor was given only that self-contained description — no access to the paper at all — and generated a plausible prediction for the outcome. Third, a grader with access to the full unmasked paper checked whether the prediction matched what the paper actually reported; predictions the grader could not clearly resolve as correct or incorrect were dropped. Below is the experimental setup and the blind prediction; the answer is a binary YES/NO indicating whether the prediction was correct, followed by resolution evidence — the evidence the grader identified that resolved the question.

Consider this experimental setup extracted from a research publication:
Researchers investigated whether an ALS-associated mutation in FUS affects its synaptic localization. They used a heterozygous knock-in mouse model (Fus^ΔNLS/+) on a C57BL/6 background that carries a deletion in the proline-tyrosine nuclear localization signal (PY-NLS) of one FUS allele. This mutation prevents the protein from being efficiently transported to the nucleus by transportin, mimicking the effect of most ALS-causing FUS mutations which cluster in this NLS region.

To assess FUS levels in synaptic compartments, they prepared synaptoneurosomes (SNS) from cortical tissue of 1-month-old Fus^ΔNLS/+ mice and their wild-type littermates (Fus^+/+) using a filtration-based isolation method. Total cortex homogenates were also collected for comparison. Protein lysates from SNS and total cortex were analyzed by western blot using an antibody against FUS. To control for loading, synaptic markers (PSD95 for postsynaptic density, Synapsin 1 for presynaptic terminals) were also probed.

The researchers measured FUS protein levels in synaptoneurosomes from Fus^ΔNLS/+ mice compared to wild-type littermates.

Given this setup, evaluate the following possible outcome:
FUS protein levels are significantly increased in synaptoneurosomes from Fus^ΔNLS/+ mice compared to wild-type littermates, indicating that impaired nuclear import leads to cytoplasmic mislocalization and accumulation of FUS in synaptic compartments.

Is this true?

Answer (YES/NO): YES